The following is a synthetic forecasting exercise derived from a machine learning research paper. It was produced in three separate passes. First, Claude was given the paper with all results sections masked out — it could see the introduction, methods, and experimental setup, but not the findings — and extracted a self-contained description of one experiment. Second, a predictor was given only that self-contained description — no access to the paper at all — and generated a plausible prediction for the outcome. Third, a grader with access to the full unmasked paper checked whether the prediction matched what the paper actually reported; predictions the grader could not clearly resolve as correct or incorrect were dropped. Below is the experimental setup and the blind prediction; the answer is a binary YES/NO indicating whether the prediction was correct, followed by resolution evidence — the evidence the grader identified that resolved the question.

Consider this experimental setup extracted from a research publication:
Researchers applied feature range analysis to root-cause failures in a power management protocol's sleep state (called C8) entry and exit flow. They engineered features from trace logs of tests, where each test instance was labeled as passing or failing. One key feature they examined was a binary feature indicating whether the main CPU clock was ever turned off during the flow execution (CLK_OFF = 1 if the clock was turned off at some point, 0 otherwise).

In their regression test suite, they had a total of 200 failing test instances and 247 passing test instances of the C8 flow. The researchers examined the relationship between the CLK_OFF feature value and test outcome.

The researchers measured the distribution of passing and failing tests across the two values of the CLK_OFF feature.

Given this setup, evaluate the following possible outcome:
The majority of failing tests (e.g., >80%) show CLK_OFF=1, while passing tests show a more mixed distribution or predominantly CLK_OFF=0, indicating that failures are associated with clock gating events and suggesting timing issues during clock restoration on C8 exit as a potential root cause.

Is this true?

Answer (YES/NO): NO